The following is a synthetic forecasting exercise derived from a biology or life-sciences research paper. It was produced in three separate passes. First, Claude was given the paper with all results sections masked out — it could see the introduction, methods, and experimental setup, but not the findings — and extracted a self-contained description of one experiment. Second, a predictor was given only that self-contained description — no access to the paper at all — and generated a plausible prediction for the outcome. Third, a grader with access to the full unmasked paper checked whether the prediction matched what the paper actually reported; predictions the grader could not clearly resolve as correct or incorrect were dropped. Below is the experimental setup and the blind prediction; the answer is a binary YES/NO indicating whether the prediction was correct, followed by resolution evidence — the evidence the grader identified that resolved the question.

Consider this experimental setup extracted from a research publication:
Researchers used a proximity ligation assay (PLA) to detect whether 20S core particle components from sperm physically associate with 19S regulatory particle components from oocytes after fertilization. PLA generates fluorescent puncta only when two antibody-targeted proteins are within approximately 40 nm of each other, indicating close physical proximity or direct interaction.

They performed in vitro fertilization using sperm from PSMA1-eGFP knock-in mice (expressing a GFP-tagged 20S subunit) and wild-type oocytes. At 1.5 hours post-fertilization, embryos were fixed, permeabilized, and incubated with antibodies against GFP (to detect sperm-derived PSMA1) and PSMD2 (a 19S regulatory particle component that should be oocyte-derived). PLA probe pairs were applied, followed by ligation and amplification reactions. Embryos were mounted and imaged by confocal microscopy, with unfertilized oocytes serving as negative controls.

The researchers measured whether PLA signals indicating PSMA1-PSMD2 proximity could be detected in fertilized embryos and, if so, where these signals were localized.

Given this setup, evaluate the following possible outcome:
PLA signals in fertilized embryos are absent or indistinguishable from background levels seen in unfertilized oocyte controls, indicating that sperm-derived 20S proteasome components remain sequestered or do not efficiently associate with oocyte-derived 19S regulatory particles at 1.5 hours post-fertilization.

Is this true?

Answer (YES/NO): NO